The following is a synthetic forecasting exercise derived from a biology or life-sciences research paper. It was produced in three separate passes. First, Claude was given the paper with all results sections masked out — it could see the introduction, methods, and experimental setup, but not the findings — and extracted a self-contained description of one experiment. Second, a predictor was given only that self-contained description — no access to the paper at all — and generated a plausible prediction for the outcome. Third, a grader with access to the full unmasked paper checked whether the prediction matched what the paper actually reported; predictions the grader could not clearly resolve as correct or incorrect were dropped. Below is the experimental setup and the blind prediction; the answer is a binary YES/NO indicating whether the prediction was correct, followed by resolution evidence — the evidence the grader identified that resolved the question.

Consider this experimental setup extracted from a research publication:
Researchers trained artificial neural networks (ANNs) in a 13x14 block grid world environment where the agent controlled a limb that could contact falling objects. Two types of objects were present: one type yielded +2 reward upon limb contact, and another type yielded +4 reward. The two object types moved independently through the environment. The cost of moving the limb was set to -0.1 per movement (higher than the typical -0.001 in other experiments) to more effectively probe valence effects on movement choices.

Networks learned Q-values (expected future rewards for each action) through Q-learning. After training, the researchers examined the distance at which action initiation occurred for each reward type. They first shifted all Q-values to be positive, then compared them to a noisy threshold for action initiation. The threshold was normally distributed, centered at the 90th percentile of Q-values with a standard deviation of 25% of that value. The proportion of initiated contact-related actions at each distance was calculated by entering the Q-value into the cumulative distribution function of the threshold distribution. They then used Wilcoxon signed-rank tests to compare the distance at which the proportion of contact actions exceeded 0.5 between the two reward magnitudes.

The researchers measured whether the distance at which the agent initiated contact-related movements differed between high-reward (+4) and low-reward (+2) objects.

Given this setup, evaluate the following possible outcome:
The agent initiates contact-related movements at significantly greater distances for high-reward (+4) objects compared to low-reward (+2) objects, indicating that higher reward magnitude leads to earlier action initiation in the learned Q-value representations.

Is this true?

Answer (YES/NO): YES